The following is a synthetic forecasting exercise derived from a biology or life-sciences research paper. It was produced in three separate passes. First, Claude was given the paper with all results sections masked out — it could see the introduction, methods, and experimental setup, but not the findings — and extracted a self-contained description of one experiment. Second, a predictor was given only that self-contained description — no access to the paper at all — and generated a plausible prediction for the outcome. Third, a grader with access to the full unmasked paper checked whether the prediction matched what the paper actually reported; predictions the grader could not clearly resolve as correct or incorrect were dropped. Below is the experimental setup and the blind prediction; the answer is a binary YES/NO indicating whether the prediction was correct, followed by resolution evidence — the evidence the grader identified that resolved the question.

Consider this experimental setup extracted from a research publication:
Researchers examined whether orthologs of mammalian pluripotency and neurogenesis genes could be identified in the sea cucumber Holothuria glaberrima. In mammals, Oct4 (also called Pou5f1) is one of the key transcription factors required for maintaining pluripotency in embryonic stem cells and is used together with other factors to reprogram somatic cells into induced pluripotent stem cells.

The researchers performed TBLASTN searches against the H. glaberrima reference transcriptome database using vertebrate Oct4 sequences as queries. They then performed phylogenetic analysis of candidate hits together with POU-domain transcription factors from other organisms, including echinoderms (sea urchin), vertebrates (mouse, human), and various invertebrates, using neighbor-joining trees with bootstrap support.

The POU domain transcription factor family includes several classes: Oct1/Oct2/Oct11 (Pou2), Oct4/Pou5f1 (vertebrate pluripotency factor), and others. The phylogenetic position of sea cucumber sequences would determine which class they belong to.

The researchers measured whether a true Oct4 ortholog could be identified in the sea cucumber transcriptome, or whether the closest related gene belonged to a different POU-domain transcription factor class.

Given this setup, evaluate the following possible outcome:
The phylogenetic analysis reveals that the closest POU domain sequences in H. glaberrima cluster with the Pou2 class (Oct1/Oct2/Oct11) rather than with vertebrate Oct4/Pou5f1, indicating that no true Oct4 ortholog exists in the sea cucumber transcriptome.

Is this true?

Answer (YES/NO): YES